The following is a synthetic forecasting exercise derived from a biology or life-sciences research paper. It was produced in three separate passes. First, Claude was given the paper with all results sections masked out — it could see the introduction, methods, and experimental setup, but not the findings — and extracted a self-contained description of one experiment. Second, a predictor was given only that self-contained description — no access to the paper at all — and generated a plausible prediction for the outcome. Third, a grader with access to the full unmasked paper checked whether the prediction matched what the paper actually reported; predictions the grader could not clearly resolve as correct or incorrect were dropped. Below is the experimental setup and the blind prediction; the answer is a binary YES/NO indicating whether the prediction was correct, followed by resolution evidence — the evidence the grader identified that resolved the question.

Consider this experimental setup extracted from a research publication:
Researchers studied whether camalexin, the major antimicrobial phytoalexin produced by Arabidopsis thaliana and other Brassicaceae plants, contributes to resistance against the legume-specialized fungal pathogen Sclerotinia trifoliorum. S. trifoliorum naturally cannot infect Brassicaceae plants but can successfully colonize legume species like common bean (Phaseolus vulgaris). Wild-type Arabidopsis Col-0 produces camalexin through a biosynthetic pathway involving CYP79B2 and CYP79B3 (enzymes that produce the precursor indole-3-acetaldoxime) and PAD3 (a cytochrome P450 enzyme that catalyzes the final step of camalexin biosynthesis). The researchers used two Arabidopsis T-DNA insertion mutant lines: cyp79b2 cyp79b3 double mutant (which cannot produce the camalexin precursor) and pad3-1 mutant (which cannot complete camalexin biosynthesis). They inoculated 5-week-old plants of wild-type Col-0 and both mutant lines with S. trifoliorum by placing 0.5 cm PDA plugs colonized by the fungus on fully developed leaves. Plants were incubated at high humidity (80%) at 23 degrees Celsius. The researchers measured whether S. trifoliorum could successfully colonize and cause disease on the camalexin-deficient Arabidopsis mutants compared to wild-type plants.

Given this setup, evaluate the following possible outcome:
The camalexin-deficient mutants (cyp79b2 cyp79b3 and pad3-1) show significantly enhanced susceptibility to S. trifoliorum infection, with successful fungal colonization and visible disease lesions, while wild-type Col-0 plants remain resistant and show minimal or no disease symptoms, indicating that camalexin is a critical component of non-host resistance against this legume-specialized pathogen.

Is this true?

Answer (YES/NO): NO